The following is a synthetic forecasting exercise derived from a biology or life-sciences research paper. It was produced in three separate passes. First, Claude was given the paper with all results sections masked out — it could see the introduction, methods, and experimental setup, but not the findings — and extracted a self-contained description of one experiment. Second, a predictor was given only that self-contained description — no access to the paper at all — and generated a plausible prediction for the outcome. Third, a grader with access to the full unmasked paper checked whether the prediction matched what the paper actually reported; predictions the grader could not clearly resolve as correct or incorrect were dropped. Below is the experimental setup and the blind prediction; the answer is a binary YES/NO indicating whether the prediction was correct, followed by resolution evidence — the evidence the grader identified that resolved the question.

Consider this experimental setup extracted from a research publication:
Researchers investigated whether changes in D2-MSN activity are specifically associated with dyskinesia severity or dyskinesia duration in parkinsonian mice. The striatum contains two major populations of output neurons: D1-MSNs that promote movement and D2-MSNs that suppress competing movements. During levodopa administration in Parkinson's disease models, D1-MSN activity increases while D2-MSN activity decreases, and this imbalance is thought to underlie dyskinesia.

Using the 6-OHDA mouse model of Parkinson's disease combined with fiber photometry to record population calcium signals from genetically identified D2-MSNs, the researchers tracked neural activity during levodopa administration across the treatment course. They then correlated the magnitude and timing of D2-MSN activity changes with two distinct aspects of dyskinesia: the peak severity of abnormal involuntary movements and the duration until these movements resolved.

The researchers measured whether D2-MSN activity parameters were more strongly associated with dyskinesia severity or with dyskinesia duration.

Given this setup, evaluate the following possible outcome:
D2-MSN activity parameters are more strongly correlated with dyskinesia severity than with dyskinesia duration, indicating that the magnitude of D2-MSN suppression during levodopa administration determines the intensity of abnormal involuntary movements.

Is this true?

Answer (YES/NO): NO